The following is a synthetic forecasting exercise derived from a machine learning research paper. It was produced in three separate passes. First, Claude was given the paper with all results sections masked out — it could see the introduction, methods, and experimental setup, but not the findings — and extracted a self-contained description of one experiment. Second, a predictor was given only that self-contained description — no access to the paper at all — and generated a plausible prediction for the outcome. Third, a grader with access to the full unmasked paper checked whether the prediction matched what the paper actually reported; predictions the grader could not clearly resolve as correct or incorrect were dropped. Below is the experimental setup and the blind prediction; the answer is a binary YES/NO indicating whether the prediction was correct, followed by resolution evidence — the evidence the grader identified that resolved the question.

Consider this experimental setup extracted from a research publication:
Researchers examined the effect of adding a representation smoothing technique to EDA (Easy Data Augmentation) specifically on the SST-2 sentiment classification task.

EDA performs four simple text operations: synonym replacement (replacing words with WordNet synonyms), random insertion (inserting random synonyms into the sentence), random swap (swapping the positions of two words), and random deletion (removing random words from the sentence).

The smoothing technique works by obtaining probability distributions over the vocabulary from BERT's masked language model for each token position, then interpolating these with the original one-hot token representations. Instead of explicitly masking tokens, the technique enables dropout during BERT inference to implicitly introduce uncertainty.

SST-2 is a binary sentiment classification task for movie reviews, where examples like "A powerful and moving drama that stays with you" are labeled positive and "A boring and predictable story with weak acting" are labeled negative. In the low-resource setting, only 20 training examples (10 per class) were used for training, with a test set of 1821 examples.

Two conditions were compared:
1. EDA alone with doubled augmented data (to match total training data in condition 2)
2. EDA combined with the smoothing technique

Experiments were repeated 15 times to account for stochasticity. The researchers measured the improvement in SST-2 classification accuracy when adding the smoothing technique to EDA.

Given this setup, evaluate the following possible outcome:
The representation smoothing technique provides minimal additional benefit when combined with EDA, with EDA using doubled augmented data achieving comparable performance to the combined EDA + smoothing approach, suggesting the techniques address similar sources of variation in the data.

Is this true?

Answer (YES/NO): NO